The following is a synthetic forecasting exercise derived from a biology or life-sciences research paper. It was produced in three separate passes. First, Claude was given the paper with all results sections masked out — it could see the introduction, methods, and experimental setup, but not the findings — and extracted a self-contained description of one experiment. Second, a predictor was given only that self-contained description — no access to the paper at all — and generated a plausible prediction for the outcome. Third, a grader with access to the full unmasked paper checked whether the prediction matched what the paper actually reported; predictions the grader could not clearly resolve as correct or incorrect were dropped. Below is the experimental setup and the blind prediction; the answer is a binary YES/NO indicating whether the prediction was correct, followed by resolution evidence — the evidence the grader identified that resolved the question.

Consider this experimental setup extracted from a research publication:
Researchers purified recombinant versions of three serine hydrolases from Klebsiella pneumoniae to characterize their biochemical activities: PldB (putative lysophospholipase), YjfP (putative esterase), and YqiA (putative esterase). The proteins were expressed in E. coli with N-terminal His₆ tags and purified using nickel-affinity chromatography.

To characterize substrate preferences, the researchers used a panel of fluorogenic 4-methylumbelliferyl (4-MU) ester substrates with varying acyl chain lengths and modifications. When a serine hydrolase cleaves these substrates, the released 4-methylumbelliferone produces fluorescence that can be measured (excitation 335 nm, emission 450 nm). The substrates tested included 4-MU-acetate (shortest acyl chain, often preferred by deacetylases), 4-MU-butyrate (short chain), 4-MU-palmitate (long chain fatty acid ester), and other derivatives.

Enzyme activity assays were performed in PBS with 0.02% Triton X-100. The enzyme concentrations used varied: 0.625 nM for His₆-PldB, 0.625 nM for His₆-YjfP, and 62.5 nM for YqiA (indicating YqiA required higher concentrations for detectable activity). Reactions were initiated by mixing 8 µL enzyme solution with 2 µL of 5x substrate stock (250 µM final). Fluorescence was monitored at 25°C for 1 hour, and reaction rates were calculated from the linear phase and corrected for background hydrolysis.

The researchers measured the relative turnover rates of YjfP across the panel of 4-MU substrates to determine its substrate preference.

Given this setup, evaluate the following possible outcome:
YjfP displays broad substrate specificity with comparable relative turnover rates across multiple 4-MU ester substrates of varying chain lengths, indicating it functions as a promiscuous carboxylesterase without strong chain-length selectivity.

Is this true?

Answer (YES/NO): NO